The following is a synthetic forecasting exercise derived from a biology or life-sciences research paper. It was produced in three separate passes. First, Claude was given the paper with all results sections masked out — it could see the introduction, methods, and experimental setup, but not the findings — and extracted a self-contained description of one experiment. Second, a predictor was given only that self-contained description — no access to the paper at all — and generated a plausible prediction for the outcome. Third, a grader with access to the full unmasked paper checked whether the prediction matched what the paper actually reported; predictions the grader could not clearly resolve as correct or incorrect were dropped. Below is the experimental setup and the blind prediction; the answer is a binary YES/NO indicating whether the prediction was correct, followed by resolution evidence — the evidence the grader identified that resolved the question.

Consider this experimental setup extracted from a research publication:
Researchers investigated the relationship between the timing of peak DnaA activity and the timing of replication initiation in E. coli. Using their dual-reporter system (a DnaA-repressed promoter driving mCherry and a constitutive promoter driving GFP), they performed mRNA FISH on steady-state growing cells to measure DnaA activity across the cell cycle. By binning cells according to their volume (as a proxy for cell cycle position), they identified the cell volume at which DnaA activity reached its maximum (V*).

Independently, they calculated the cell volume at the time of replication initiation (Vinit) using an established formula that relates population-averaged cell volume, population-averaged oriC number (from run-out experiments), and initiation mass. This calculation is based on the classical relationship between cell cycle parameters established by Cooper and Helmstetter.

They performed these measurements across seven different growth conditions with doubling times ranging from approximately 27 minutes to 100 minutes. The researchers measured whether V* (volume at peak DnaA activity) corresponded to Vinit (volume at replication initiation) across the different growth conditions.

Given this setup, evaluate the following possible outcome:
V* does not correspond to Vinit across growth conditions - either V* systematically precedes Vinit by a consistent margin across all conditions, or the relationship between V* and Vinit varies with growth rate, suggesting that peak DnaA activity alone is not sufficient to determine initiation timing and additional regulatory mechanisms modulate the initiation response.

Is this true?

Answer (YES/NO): NO